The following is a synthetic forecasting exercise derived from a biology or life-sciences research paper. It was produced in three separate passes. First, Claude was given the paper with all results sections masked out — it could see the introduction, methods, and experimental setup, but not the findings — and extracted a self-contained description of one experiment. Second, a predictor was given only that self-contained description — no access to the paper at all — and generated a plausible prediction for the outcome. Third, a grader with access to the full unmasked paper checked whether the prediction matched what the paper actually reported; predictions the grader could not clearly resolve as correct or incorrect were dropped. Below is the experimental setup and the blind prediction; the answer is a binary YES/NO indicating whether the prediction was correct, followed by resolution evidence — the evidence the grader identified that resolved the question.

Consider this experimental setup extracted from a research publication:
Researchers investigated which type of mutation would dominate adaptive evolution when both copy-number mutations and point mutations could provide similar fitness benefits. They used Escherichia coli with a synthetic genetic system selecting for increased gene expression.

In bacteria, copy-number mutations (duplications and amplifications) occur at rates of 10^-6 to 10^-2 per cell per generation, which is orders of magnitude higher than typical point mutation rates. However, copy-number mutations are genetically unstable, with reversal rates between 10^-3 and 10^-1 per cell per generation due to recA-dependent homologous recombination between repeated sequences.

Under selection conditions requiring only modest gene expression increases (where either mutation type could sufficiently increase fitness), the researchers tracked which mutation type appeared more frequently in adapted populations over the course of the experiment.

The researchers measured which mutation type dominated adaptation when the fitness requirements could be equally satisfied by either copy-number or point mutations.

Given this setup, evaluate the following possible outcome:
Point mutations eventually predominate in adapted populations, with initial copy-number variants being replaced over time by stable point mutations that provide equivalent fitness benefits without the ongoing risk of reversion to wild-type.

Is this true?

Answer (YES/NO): NO